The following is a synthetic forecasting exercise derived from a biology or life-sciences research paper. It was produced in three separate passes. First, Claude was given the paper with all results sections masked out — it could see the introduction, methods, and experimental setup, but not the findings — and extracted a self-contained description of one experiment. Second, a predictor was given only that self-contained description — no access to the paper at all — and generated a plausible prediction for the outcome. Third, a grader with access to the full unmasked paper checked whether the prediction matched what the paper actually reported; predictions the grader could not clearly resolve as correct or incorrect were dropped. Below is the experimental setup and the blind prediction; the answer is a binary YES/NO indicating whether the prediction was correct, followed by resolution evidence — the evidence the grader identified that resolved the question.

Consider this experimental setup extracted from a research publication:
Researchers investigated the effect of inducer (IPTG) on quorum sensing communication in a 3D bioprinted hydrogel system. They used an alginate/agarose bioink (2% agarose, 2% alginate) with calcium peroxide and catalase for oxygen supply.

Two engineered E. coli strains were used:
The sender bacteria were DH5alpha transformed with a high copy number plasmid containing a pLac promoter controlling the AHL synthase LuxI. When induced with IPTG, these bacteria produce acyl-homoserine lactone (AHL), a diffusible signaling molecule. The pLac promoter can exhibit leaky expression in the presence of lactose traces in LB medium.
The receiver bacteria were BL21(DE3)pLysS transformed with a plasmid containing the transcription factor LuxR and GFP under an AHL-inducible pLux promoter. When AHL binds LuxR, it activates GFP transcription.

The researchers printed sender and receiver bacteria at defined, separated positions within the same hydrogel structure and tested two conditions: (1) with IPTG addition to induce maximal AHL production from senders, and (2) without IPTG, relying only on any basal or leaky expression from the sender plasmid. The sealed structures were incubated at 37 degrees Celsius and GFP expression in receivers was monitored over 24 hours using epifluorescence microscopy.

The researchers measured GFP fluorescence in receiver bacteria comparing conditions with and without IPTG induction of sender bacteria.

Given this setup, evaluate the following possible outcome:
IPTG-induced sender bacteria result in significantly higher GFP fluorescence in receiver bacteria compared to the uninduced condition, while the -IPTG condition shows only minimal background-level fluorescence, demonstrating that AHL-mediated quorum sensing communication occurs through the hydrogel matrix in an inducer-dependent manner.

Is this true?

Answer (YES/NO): NO